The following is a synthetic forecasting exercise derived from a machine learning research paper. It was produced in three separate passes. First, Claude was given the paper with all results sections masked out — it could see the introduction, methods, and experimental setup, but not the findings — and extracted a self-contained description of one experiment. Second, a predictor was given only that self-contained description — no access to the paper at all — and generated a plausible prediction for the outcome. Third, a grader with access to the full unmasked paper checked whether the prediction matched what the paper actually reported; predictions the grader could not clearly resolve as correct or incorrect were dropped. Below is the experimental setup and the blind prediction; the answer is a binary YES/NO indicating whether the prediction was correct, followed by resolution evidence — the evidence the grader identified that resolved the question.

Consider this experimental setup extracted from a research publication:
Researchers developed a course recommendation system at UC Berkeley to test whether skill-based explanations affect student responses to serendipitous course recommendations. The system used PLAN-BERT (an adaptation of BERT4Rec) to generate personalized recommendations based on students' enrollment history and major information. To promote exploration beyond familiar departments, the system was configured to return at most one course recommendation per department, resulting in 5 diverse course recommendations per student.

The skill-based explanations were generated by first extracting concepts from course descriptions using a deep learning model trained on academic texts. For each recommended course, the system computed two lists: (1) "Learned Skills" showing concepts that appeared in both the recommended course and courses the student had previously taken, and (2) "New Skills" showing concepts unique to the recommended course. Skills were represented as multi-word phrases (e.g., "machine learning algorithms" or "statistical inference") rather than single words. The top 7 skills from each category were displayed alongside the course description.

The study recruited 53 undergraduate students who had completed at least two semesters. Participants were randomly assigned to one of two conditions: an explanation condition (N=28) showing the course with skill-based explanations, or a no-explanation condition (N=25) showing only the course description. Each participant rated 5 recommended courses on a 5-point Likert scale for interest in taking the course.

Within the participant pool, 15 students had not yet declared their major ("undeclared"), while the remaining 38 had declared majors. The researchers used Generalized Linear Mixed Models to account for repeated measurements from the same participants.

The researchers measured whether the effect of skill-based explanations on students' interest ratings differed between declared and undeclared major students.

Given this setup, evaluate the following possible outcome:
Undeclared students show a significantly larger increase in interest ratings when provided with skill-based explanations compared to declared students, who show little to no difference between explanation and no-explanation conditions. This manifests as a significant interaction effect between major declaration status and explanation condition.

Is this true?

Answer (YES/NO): NO